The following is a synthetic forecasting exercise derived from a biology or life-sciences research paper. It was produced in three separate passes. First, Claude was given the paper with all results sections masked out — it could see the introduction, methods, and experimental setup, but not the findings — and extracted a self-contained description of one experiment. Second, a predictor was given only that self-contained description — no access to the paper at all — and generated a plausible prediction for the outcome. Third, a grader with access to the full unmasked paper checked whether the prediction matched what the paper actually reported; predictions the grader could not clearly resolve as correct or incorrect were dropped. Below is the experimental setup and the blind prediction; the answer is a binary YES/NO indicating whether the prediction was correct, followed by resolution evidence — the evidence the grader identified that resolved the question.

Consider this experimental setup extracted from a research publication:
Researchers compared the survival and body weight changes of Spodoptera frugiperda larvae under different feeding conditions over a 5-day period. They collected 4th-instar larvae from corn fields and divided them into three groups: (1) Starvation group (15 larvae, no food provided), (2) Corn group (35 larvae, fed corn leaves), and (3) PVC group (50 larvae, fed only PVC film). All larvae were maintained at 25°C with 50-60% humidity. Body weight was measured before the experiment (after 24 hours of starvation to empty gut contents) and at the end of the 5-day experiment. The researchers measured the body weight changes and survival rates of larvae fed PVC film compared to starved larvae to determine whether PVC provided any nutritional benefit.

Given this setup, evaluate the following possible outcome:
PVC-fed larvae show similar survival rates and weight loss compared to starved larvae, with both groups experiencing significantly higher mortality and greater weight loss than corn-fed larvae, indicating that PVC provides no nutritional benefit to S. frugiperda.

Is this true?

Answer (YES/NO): NO